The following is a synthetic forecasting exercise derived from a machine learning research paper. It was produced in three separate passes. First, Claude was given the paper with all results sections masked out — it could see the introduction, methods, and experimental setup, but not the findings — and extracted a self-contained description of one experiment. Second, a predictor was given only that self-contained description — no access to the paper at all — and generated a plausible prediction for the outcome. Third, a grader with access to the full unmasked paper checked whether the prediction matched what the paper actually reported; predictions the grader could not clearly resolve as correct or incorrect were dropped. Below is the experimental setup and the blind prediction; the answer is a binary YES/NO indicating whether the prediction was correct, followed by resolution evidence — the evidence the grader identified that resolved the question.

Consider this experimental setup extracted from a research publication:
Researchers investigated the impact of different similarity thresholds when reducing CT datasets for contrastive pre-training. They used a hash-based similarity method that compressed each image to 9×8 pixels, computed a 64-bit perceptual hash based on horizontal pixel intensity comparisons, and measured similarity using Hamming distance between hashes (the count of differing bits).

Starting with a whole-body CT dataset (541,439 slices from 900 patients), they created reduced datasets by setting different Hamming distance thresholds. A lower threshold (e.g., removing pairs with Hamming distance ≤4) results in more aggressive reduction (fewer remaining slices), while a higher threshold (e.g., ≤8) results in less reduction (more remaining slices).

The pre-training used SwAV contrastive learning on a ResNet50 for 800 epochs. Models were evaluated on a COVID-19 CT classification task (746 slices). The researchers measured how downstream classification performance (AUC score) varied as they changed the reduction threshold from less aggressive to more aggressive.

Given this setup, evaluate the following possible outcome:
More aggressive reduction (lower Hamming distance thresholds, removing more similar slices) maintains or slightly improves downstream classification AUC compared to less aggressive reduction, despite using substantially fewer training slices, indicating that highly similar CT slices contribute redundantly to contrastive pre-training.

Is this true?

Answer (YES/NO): NO